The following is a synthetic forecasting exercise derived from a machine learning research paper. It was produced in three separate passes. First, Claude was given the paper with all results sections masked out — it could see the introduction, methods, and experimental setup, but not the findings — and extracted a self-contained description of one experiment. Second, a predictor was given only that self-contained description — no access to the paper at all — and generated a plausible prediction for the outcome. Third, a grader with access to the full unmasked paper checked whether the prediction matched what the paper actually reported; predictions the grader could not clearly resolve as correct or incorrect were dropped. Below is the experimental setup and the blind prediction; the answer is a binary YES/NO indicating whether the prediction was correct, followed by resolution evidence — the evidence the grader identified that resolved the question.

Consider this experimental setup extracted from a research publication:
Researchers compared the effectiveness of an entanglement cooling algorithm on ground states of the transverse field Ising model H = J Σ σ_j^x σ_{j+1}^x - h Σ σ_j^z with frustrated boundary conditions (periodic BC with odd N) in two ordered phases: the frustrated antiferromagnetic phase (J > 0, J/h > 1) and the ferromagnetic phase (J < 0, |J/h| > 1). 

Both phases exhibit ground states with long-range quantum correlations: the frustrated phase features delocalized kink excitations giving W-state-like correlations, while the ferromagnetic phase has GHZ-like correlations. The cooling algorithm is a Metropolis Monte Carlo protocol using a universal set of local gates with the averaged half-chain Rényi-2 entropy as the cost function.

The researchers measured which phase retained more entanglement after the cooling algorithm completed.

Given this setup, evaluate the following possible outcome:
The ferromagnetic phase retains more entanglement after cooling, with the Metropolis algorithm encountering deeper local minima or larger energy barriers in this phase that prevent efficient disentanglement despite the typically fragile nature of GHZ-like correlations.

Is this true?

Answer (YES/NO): YES